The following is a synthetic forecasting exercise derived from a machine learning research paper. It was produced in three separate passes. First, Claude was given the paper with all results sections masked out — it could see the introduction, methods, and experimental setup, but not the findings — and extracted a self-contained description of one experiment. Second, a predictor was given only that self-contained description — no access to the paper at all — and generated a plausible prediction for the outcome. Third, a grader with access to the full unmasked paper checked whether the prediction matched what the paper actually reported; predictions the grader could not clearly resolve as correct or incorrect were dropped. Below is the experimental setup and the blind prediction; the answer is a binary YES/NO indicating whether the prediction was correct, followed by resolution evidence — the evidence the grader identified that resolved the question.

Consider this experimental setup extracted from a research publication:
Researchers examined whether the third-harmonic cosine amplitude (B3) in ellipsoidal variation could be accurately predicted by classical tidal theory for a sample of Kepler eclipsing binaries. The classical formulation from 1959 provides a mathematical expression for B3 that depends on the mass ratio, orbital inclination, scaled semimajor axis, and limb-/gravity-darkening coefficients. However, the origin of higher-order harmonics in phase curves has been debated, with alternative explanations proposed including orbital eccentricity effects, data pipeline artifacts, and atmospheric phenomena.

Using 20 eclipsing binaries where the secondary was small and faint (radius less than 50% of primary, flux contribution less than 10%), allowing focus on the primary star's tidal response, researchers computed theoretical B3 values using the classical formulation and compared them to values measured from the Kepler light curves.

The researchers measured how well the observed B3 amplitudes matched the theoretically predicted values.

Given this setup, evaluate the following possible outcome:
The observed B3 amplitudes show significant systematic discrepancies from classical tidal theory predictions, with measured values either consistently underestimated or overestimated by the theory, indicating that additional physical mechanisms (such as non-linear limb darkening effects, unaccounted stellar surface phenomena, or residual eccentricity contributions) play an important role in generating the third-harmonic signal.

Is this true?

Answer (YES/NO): NO